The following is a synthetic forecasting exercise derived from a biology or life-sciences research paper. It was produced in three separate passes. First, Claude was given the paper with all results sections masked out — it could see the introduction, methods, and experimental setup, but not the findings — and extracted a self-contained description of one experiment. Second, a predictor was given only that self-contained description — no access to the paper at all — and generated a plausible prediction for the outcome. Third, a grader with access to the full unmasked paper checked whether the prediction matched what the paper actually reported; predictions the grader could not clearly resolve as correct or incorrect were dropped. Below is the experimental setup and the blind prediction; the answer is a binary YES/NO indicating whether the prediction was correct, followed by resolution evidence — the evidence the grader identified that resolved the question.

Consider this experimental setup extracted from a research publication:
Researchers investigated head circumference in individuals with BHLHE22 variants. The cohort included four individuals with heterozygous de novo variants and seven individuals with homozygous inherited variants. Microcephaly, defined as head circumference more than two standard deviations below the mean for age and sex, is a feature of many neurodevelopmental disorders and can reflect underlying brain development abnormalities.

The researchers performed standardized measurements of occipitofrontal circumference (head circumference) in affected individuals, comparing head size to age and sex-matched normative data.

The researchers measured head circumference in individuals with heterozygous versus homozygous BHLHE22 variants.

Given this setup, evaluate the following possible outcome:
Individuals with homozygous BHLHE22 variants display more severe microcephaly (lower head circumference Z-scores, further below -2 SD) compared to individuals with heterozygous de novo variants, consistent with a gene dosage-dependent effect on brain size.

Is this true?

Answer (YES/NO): YES